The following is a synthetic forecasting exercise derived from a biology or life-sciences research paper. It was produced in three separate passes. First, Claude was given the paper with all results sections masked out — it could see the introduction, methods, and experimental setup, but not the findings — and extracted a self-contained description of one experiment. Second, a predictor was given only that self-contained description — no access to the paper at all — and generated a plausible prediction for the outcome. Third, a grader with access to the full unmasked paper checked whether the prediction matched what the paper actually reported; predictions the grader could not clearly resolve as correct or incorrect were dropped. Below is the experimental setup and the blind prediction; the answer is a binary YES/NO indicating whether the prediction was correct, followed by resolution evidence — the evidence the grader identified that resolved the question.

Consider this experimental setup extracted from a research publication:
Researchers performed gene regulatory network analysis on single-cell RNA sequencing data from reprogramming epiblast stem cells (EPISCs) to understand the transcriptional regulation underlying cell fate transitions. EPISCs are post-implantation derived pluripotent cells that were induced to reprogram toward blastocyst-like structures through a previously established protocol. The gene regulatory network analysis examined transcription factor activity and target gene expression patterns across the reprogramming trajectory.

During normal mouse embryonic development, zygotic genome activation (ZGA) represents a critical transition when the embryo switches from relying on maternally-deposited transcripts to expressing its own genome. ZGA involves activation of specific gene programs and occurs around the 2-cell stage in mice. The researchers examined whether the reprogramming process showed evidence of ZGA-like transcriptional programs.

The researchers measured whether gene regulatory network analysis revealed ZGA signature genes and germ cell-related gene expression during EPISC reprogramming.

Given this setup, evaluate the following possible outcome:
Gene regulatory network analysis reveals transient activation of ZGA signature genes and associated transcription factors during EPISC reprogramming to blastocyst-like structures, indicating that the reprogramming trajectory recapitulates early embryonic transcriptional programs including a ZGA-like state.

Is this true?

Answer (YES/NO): YES